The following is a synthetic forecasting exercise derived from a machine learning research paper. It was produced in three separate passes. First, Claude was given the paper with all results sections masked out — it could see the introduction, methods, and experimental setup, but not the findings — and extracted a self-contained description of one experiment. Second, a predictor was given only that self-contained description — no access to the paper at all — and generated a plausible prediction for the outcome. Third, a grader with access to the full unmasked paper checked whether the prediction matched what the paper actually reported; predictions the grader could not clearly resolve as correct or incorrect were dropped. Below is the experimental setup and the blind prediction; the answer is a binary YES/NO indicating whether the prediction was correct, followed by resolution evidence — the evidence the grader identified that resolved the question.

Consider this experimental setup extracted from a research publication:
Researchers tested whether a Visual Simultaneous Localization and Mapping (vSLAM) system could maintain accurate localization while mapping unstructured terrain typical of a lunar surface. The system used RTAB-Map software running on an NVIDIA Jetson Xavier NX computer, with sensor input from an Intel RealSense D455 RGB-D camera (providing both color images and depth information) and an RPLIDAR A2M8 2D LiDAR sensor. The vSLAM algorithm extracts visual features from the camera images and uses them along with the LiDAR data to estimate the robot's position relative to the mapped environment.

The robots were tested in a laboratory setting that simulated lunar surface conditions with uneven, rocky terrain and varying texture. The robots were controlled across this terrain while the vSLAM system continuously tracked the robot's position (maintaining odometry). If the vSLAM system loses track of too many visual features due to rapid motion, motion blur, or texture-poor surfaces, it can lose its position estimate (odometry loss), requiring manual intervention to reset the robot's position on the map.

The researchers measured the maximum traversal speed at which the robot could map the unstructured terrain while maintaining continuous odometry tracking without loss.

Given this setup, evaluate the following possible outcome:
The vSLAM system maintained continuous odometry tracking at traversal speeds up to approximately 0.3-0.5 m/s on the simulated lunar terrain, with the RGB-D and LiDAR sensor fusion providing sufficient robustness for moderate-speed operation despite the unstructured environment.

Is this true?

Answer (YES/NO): NO